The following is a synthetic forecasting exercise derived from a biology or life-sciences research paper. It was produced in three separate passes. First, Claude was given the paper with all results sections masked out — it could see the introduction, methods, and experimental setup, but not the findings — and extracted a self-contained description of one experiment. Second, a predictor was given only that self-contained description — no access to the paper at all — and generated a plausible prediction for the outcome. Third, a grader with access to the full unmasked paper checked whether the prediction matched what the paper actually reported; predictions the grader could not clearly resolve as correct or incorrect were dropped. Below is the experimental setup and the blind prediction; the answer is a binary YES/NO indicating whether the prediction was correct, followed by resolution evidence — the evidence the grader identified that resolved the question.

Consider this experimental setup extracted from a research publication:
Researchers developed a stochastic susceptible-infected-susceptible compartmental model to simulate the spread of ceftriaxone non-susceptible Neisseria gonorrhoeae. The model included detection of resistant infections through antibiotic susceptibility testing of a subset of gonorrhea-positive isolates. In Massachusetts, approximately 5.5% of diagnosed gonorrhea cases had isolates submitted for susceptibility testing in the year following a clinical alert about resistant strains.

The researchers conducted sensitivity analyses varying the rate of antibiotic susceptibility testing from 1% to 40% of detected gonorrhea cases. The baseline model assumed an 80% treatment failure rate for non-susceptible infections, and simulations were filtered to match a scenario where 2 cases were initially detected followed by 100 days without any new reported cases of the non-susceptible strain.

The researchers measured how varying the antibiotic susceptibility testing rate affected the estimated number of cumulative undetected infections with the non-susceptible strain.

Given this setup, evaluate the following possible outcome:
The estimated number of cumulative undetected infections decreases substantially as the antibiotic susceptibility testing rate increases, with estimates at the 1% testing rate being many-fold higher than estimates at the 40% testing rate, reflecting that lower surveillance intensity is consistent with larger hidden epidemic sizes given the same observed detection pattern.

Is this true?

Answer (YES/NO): NO